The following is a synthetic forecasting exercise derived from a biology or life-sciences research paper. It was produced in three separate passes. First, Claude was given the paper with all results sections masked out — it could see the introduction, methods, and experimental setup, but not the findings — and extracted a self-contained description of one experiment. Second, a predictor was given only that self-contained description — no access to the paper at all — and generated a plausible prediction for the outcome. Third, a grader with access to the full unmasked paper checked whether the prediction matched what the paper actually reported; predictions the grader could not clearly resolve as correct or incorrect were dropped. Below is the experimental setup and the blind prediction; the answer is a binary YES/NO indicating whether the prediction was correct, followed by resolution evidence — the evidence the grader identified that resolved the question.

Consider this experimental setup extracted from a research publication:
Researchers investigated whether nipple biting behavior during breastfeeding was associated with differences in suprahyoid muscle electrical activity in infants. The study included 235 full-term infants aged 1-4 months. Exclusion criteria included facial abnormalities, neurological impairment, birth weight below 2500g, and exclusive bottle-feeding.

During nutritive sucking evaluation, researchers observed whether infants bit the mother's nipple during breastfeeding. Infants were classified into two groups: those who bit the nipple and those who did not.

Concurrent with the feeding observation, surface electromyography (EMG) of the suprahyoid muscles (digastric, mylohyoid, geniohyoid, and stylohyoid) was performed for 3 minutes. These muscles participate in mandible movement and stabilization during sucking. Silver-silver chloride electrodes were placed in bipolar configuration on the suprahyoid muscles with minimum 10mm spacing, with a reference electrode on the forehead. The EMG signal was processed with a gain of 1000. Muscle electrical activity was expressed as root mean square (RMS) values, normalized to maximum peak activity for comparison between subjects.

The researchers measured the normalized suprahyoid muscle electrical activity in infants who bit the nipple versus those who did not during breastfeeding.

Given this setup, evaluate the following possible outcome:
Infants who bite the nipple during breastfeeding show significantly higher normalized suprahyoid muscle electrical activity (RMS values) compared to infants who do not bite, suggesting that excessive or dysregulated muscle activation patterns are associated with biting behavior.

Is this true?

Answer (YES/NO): NO